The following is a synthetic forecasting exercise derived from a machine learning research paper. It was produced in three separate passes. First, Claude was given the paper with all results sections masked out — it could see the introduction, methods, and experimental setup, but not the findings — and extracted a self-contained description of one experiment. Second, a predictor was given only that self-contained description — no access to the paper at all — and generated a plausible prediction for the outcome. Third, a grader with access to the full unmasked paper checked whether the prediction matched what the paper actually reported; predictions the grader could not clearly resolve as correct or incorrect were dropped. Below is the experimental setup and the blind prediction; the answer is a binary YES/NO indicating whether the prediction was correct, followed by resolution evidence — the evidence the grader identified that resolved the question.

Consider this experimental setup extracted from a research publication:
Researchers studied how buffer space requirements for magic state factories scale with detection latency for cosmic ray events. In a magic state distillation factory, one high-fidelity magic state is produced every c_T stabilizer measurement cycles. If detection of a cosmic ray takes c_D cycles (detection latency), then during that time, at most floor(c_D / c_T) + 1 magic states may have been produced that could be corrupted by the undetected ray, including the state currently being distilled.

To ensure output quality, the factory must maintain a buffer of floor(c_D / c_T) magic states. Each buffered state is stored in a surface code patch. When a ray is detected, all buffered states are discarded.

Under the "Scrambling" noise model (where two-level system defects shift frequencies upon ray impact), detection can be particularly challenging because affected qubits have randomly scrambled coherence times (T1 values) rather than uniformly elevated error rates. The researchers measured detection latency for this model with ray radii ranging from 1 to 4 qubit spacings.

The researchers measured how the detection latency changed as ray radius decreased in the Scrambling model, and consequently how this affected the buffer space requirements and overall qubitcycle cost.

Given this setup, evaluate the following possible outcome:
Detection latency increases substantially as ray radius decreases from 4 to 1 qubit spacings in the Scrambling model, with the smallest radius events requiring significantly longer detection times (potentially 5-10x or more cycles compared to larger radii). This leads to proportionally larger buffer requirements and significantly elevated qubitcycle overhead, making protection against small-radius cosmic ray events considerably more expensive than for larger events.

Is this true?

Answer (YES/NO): YES